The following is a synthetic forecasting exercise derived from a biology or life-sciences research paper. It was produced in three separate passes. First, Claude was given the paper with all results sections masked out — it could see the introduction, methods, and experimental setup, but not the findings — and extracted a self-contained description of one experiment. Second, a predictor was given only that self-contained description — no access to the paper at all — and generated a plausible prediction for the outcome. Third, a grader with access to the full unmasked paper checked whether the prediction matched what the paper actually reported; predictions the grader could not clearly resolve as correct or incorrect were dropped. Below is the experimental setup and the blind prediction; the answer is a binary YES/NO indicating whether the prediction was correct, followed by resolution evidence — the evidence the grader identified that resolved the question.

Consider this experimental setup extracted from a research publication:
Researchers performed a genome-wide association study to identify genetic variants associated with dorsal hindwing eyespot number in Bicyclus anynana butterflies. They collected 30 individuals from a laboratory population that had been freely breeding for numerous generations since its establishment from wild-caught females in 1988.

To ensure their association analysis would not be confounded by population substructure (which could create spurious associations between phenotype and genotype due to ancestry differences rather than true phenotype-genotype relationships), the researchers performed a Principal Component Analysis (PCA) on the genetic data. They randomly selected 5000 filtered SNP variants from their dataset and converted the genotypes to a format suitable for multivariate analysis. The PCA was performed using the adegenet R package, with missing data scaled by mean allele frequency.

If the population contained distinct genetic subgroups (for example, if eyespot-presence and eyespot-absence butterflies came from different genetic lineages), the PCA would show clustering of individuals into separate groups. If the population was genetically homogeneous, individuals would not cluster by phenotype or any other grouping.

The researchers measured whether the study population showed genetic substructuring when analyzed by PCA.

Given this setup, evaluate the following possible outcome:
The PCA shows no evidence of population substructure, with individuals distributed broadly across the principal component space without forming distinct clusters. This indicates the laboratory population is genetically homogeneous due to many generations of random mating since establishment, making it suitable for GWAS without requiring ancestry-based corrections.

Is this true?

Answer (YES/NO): YES